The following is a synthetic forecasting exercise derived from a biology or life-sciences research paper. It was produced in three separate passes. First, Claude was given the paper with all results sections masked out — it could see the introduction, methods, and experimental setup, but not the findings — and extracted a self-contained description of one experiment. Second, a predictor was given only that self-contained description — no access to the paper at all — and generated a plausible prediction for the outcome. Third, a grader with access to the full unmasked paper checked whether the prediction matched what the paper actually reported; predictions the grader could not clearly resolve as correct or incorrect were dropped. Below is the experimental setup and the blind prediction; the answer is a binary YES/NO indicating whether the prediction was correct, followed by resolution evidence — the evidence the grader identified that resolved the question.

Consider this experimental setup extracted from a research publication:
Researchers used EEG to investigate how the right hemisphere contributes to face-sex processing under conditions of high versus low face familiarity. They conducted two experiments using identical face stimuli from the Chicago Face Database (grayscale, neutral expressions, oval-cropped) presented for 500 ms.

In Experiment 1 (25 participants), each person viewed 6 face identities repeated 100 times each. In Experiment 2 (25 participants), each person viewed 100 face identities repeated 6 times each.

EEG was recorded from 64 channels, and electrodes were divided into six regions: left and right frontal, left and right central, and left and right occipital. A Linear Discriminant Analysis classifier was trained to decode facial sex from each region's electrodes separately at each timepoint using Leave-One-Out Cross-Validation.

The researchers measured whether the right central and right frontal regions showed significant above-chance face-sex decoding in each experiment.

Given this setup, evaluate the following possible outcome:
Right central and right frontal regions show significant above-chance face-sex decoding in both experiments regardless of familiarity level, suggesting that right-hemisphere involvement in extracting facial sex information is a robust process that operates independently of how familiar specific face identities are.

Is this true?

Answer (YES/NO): NO